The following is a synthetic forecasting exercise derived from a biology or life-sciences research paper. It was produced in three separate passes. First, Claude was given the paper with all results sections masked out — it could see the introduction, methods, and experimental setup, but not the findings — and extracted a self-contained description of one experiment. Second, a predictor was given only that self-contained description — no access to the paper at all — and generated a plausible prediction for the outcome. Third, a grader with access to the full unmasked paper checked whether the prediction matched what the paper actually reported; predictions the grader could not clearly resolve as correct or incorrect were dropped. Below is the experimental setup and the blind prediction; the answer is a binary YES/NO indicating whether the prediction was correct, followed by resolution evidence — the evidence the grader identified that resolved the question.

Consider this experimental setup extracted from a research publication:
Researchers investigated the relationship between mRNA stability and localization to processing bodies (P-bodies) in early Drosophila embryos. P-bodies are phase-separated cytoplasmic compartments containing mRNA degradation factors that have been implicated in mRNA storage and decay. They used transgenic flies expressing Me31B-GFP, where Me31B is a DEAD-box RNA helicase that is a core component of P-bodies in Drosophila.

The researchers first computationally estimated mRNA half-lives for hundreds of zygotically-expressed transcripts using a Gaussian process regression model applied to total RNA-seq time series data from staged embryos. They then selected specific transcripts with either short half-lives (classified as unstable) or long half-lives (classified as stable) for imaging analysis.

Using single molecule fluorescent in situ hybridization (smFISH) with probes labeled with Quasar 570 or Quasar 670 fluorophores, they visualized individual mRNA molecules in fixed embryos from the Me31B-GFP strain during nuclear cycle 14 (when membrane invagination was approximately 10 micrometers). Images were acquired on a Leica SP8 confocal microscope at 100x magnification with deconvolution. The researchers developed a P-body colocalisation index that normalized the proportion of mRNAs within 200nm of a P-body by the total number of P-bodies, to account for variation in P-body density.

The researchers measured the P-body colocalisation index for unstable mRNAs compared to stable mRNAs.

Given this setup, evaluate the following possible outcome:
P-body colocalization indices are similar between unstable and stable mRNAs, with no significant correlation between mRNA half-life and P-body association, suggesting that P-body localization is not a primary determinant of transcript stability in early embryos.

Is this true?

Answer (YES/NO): NO